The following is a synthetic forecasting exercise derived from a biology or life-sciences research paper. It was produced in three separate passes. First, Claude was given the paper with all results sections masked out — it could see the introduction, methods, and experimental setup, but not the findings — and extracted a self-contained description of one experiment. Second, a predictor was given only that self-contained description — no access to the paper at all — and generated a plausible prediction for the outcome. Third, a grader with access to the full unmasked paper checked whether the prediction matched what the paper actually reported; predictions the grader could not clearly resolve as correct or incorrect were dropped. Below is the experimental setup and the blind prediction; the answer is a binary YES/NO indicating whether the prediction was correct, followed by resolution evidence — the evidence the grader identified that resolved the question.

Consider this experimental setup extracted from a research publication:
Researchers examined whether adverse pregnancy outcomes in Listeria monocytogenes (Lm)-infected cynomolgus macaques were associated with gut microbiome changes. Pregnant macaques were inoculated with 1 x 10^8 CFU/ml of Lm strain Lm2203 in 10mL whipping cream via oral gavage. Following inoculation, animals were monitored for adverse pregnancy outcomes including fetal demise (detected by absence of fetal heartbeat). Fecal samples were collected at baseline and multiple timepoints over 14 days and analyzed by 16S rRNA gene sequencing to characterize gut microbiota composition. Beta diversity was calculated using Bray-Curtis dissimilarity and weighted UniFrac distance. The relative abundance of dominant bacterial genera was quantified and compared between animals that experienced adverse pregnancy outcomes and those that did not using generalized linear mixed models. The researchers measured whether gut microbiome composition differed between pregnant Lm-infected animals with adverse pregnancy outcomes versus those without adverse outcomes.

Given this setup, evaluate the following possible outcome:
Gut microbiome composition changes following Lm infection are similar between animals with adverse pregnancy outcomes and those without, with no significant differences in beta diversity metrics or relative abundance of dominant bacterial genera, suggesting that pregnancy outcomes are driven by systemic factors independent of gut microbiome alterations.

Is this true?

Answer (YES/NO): NO